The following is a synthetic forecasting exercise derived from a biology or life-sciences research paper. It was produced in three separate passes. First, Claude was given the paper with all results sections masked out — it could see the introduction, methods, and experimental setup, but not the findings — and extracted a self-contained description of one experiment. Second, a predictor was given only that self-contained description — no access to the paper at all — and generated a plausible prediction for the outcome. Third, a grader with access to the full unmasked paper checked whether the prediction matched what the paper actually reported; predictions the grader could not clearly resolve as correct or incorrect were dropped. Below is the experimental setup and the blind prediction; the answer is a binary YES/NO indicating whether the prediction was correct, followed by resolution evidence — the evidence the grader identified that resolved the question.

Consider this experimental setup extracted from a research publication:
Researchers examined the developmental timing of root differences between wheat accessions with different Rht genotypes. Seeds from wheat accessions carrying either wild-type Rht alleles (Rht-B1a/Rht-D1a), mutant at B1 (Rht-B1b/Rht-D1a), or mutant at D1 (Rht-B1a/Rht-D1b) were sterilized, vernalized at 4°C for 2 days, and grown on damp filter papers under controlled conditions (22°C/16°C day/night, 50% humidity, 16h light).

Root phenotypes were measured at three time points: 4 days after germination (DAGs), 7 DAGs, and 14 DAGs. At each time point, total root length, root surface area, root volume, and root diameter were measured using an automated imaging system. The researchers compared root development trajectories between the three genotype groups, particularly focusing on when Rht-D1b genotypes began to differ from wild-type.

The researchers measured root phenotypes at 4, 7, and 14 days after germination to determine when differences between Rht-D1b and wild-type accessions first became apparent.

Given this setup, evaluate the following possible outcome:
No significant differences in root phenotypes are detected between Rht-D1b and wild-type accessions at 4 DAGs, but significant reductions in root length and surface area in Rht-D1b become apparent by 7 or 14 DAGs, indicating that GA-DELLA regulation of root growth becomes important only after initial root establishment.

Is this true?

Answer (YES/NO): NO